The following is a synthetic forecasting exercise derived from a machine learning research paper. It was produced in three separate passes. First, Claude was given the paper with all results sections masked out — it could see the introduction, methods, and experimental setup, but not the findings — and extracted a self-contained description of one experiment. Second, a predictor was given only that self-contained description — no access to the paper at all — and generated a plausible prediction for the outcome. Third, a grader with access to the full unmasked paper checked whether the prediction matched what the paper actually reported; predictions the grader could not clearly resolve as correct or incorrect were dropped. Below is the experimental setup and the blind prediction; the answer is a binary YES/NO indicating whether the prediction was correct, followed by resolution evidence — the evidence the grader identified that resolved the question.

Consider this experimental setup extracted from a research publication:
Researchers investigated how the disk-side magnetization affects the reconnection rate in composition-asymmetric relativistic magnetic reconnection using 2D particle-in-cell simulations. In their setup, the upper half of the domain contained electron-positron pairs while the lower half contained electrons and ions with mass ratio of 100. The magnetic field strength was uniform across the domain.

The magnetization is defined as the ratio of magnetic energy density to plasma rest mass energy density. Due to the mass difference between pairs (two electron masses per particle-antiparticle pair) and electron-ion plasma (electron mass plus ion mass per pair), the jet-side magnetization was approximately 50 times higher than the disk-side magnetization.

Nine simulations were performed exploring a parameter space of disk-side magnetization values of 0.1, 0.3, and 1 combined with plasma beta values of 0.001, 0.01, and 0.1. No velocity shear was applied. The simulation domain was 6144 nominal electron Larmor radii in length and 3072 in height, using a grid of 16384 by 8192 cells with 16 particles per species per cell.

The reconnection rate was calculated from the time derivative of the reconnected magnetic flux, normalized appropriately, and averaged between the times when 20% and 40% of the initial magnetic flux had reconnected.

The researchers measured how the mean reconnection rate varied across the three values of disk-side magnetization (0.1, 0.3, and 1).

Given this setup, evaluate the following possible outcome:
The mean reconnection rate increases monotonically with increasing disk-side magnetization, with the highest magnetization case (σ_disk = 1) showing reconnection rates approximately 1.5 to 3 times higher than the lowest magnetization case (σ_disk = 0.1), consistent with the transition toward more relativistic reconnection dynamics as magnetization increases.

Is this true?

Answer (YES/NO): NO